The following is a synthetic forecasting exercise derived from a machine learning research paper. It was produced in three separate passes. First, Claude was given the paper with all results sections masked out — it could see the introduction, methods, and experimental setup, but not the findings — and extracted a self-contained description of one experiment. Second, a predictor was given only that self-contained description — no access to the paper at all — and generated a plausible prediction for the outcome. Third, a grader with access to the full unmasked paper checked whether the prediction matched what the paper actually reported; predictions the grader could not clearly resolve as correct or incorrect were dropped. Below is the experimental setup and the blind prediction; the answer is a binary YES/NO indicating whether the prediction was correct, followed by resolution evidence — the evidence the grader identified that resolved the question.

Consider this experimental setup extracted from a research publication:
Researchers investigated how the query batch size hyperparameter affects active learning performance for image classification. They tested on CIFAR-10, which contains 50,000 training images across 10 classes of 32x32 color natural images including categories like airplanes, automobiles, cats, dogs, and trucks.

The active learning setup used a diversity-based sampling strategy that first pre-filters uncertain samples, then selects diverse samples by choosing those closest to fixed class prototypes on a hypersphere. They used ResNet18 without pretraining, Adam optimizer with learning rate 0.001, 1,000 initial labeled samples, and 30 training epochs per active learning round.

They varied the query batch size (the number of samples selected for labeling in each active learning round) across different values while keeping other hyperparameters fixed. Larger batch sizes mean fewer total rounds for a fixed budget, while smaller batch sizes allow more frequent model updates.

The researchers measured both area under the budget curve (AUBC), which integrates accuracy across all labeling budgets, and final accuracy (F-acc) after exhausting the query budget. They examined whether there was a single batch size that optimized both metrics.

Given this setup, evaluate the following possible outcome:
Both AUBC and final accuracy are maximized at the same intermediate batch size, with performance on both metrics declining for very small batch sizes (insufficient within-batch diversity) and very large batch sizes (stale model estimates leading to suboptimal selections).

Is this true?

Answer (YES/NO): NO